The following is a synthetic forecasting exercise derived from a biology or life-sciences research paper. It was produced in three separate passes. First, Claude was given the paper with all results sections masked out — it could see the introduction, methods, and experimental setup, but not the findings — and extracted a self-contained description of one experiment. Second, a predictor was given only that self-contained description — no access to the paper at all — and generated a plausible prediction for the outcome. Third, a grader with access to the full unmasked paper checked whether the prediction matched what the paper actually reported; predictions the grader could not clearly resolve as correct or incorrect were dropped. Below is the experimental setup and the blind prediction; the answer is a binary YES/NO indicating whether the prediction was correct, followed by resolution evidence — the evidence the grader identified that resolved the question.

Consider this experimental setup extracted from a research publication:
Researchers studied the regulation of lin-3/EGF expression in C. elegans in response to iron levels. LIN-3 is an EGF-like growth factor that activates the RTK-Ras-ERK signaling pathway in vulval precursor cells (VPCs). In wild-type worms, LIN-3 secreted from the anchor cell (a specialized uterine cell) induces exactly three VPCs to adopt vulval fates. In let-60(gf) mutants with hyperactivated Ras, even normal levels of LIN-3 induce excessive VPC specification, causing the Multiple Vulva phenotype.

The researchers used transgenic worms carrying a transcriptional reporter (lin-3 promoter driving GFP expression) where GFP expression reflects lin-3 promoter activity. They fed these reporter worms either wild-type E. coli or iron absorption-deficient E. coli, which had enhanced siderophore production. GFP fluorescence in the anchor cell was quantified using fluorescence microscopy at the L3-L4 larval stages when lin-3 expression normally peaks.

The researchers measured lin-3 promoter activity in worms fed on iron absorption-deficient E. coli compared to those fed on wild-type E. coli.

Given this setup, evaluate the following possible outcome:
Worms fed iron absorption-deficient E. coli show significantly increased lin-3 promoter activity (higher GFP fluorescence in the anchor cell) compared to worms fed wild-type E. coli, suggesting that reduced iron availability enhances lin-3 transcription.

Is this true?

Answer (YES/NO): NO